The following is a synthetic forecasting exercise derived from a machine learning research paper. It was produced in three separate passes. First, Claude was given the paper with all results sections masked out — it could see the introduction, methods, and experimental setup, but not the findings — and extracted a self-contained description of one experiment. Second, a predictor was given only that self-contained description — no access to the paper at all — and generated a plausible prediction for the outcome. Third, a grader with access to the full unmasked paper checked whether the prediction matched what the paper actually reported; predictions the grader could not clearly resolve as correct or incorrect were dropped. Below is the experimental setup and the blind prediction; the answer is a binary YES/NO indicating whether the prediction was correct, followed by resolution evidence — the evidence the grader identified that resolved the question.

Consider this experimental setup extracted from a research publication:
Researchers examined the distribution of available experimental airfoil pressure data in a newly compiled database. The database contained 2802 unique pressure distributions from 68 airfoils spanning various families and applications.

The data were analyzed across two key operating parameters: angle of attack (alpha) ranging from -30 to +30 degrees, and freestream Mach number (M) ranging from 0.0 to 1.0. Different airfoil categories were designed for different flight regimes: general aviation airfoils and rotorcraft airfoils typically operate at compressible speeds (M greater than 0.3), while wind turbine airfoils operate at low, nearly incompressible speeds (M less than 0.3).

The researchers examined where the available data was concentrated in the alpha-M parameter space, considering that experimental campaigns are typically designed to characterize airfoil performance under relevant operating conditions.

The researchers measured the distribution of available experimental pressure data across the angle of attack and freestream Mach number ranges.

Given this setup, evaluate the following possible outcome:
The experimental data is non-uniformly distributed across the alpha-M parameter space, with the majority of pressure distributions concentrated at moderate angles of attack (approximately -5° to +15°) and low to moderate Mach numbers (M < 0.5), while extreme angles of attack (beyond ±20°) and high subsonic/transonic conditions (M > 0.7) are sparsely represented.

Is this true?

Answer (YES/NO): NO